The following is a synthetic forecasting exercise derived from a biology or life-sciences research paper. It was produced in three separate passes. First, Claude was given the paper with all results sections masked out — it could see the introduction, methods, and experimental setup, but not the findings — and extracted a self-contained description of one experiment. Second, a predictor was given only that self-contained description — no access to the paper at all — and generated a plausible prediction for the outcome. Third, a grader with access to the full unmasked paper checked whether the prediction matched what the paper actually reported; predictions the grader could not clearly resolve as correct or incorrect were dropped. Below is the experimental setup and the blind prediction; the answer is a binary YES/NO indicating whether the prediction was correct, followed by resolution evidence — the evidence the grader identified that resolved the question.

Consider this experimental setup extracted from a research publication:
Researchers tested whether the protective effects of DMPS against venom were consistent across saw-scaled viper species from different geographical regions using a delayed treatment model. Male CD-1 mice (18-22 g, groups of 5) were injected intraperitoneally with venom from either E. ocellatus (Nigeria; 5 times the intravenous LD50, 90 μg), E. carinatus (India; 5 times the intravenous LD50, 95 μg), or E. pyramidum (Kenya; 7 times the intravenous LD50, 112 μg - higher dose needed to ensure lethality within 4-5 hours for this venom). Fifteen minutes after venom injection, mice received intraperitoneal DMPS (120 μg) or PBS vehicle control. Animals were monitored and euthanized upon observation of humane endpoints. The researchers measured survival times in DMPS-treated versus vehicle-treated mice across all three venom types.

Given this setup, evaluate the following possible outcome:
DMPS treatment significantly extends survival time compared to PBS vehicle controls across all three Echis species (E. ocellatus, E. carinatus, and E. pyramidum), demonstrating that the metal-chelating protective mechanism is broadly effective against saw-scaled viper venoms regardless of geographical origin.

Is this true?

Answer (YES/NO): NO